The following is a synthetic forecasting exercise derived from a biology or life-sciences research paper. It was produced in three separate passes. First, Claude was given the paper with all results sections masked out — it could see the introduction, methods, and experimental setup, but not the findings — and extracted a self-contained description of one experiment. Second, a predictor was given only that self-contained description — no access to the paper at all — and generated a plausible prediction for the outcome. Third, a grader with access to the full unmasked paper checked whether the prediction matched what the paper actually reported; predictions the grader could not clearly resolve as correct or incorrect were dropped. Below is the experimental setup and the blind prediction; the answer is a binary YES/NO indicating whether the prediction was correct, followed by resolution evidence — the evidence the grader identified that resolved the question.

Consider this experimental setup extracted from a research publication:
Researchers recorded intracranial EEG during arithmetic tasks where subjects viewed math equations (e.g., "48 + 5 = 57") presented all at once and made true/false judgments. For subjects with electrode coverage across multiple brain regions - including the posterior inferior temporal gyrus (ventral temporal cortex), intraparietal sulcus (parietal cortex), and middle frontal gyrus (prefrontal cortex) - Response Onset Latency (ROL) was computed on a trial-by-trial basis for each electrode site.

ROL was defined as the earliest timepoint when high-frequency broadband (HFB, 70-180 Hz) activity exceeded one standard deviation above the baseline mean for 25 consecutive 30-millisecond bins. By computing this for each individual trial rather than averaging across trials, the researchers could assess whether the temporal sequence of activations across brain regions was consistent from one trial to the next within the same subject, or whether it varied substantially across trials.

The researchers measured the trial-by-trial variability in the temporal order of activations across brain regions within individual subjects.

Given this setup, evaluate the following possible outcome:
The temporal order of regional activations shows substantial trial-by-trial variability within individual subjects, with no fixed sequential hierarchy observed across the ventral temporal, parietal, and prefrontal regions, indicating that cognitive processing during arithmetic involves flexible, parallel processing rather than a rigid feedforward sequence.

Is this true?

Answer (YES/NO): NO